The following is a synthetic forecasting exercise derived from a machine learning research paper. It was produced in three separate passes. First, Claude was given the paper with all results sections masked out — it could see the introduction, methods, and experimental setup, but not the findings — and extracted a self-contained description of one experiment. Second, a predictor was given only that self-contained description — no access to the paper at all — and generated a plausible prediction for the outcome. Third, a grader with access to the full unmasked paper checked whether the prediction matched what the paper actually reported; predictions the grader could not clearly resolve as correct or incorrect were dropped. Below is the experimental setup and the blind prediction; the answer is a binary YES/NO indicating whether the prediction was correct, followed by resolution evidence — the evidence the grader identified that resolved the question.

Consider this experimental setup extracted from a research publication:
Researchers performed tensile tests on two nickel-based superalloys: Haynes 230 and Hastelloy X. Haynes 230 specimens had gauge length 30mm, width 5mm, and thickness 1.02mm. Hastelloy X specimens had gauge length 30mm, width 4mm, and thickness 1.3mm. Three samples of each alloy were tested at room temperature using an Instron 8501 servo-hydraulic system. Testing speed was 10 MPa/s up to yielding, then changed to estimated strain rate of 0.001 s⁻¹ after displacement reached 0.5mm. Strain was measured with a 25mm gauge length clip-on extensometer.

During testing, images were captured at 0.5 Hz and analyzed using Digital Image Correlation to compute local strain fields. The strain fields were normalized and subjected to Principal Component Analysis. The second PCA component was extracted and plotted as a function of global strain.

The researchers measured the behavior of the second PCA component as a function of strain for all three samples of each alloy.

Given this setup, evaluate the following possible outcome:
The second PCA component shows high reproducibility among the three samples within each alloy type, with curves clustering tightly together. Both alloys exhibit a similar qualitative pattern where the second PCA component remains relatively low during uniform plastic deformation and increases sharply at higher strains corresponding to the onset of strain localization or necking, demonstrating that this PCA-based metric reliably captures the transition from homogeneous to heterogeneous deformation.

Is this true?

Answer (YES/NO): NO